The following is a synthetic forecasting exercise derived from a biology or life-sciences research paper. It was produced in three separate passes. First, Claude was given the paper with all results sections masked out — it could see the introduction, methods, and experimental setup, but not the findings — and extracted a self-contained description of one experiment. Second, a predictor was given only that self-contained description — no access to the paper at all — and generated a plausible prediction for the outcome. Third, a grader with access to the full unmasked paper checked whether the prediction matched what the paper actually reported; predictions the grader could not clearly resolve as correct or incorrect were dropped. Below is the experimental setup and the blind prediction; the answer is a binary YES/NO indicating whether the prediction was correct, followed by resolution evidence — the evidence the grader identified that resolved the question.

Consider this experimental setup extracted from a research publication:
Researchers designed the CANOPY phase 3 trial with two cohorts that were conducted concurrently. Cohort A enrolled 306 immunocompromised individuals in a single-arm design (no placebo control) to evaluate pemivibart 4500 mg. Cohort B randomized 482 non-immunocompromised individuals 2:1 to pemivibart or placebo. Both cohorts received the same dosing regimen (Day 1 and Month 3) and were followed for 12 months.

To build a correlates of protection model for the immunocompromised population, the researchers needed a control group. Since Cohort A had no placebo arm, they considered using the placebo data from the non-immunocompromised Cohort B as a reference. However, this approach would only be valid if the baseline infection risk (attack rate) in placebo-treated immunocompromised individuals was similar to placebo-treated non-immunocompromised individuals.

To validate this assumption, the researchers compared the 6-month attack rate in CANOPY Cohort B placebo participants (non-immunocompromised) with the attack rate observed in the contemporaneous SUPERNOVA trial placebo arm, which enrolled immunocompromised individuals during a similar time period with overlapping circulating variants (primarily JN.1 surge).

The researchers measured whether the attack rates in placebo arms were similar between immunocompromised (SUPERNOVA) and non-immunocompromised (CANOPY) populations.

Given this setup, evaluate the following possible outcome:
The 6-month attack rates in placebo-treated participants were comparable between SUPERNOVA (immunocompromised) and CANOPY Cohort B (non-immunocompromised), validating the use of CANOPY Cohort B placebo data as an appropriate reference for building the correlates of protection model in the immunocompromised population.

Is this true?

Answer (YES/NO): YES